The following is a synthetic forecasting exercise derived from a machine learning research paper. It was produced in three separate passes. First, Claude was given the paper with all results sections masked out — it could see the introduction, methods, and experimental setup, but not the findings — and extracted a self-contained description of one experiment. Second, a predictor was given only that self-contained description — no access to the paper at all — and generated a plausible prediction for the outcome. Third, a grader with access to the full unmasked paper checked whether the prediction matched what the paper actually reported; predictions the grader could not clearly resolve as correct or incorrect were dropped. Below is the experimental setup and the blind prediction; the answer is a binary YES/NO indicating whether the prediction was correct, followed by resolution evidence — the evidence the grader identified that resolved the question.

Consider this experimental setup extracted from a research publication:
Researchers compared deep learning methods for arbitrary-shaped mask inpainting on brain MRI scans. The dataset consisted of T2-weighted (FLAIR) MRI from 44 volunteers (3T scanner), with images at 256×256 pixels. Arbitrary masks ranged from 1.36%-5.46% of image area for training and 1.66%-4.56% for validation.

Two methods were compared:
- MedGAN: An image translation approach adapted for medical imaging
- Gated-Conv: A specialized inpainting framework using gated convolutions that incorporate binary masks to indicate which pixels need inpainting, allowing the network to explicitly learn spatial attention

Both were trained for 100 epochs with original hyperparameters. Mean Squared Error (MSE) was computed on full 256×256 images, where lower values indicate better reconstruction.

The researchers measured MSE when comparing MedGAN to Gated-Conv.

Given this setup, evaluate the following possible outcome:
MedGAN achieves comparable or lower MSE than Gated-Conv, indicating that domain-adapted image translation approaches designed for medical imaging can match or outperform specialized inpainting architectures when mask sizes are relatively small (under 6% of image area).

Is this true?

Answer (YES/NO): YES